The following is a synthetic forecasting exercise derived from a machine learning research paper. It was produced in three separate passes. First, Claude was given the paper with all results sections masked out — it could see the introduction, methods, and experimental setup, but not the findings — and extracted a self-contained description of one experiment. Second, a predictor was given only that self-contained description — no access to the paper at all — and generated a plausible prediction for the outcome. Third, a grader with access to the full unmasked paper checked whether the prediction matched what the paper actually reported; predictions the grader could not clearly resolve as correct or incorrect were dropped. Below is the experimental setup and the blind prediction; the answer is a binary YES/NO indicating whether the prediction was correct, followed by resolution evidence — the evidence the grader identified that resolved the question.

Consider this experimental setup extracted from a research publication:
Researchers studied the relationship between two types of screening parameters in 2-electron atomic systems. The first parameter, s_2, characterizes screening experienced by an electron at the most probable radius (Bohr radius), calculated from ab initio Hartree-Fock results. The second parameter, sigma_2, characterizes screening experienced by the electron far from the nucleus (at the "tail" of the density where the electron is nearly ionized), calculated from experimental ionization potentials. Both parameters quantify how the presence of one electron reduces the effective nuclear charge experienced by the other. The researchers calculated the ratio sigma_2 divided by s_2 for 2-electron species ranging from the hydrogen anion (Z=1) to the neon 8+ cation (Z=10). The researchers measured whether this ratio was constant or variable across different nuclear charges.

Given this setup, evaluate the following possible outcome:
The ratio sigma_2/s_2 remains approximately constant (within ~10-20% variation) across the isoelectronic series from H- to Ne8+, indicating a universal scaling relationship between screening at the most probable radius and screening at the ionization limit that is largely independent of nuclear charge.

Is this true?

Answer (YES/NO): YES